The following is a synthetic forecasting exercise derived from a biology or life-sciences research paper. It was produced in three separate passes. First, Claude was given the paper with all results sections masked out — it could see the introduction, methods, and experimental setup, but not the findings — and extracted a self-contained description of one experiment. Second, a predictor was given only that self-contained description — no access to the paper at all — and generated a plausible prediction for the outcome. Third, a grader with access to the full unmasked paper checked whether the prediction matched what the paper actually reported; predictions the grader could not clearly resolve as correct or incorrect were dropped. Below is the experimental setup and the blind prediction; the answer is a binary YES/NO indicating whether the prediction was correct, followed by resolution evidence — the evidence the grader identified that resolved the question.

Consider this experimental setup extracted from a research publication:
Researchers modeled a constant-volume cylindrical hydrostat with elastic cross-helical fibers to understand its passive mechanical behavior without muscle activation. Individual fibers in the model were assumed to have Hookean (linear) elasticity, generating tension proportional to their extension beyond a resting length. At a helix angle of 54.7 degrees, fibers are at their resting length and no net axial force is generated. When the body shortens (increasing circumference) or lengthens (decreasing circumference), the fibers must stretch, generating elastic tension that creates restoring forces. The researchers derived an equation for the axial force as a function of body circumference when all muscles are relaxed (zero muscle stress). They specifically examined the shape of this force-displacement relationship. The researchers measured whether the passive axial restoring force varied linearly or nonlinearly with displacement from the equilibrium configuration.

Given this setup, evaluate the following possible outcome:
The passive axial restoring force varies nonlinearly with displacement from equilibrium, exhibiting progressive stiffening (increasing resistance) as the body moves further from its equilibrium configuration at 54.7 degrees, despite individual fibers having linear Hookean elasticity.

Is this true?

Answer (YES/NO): YES